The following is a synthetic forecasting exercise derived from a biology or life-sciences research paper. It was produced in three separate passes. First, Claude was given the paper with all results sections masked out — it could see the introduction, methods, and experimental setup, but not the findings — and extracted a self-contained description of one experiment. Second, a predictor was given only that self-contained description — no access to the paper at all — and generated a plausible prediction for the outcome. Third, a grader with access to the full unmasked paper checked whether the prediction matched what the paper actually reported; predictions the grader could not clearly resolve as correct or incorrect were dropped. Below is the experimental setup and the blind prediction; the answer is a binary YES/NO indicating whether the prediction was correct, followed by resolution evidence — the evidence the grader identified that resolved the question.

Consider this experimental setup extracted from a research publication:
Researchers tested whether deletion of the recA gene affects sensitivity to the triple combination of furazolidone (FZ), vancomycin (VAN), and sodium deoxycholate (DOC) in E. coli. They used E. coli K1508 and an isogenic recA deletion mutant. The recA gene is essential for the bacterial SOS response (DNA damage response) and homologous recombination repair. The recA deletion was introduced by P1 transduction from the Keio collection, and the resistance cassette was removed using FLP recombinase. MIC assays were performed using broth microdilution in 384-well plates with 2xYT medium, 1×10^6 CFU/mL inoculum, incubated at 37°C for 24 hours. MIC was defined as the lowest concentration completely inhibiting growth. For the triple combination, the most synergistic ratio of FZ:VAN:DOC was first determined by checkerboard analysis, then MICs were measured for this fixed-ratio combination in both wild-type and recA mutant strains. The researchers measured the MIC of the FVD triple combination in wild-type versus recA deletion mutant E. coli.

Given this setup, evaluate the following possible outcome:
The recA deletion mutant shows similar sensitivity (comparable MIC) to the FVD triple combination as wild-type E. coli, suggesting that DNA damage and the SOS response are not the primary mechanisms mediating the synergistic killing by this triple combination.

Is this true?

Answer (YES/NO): NO